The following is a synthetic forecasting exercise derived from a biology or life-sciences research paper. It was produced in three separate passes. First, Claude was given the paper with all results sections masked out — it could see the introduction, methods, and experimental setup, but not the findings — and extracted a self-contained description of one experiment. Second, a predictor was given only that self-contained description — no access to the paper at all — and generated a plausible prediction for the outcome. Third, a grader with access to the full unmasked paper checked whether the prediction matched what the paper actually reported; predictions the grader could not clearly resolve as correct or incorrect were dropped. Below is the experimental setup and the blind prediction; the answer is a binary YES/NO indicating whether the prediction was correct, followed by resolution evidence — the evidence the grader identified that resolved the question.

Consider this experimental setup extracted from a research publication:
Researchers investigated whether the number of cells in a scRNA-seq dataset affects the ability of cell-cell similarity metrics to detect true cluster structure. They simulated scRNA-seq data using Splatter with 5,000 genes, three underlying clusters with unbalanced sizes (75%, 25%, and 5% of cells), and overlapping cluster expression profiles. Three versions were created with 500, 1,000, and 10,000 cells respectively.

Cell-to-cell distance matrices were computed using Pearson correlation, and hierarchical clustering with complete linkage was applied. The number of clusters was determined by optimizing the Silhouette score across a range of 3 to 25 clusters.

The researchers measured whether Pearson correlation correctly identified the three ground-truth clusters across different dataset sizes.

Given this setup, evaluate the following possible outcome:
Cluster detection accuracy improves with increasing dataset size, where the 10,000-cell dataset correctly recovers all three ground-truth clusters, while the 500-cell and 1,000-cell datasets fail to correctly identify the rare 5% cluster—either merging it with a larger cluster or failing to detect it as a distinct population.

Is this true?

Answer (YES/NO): NO